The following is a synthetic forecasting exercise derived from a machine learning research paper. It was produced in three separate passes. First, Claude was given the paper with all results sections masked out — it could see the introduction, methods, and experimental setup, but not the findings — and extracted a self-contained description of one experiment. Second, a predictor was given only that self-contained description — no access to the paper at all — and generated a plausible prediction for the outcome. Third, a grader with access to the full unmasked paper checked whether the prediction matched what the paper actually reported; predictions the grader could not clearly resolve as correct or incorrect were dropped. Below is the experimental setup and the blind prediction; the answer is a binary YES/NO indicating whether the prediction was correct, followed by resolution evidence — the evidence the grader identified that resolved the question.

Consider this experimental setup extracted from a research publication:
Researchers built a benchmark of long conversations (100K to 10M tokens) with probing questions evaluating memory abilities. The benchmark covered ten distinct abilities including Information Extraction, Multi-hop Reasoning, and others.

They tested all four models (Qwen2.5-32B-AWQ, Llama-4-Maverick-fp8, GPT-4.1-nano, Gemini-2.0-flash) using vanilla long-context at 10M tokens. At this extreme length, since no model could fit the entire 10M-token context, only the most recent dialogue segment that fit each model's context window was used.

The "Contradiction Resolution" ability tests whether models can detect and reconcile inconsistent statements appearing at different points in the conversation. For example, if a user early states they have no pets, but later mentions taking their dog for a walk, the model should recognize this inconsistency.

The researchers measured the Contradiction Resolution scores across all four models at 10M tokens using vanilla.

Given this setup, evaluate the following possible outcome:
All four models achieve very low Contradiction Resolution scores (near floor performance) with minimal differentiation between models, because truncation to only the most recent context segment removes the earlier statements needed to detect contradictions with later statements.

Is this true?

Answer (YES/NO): YES